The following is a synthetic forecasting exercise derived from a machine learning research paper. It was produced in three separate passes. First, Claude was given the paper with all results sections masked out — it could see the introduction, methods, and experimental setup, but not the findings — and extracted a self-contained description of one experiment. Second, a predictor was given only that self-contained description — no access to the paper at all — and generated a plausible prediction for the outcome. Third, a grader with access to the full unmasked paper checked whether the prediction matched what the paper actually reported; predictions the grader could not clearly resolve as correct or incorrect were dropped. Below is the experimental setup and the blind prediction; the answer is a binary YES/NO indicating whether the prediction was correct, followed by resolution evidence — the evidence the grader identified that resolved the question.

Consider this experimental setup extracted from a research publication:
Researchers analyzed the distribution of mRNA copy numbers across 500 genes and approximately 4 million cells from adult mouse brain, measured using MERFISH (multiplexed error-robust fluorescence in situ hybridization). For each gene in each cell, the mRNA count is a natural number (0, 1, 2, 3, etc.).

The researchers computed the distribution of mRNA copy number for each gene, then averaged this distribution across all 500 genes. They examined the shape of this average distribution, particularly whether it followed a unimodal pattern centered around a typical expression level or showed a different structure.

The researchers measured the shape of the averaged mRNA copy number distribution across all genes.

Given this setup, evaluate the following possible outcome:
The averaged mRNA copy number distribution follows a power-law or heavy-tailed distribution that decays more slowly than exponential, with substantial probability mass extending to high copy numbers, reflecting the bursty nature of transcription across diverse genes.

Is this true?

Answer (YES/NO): NO